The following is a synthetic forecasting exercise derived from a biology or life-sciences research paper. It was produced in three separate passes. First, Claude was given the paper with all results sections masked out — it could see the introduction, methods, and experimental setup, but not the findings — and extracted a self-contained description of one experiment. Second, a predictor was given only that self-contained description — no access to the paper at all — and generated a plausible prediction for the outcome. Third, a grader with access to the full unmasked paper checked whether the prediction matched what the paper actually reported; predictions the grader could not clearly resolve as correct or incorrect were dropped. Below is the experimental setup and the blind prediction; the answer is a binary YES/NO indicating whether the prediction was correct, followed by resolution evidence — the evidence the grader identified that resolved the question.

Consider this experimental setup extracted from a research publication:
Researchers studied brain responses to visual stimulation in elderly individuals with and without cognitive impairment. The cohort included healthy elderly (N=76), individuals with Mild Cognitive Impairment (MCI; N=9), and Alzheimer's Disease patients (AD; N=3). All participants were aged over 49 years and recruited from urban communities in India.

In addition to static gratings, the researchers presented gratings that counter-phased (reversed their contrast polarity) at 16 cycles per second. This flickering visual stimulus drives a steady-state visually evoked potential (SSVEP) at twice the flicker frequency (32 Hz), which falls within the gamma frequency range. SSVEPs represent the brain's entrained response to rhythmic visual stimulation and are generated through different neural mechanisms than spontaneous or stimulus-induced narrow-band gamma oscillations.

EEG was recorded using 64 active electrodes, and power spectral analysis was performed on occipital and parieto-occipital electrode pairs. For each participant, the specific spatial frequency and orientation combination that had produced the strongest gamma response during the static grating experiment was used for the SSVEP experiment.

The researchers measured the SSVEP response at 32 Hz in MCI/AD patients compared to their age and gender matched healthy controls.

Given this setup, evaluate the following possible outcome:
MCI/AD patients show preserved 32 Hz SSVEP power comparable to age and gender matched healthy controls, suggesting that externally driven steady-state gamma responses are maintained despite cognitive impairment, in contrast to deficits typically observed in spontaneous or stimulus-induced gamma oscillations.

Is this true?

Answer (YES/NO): YES